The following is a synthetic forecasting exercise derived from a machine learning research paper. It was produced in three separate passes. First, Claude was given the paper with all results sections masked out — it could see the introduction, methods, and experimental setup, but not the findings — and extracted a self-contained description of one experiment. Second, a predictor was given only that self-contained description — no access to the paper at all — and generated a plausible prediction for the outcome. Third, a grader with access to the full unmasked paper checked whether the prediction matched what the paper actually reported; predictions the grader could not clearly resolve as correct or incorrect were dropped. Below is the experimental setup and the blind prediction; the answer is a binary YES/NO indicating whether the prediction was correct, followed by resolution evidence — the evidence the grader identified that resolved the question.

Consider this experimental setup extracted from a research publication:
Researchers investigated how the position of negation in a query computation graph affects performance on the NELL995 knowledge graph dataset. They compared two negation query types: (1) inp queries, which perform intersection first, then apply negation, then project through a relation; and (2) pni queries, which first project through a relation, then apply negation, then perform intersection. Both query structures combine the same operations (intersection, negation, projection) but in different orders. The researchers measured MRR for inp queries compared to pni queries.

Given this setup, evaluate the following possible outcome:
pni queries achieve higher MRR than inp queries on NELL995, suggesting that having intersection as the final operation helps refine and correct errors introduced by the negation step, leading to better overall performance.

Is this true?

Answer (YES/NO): NO